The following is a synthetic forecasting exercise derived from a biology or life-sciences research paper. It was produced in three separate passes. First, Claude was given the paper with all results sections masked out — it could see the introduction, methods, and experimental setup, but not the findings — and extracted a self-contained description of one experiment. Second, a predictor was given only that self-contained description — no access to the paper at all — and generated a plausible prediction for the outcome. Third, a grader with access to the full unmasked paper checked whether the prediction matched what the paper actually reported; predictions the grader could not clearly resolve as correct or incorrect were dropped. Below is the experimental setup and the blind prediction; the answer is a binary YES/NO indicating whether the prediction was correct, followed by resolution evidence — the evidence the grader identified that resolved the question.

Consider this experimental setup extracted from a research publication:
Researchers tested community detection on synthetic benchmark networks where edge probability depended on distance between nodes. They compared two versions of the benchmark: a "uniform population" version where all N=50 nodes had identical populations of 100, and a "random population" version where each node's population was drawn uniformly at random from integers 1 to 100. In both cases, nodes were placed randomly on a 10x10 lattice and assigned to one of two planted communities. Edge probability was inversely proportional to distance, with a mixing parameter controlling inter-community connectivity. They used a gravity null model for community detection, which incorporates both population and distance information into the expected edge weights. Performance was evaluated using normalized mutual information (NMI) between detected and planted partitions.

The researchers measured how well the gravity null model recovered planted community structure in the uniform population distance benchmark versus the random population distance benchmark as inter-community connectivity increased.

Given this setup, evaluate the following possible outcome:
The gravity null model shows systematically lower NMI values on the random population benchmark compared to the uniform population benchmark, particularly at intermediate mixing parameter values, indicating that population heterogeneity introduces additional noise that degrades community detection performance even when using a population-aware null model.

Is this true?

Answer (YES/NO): YES